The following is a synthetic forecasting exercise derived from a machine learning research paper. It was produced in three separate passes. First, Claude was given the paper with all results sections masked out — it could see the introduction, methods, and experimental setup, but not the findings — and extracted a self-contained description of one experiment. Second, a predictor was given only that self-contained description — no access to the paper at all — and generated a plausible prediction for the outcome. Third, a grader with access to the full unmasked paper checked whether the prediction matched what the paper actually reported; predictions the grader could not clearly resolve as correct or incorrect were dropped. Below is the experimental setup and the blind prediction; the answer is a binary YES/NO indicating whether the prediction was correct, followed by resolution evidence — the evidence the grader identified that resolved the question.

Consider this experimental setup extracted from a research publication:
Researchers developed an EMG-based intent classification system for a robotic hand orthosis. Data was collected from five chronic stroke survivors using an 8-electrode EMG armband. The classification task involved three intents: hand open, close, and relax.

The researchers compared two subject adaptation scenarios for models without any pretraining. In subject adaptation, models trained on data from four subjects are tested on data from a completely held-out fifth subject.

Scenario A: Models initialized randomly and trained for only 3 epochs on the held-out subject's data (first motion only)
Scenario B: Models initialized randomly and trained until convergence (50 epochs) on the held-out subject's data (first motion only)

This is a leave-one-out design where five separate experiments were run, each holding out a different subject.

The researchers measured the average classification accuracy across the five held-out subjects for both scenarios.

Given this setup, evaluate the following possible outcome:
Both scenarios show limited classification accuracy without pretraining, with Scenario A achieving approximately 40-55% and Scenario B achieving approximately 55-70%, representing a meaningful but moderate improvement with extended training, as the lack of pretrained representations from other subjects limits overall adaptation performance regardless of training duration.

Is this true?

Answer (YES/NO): YES